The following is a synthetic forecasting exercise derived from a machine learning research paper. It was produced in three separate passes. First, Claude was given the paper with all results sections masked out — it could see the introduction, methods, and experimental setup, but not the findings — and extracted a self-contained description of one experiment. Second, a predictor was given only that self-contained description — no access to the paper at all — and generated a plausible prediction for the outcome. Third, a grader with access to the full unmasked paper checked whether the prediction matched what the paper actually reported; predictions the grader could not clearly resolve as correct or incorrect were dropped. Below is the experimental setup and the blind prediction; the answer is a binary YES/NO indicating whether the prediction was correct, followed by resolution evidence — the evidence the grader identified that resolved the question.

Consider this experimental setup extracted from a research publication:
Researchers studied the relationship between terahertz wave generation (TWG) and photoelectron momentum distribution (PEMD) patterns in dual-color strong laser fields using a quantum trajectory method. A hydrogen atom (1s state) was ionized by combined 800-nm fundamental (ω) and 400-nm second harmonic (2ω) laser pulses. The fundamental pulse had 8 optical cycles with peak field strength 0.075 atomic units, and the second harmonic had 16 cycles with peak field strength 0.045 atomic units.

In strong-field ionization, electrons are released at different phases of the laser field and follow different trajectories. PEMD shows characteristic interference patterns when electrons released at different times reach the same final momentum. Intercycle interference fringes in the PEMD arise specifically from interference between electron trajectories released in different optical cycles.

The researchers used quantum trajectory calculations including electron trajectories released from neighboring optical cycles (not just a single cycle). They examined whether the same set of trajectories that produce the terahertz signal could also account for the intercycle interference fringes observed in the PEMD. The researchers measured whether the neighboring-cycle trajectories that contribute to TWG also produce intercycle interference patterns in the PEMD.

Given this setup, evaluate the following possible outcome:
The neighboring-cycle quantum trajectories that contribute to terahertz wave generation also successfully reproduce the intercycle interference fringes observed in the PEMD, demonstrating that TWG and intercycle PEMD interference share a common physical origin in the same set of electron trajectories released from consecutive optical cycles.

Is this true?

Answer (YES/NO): YES